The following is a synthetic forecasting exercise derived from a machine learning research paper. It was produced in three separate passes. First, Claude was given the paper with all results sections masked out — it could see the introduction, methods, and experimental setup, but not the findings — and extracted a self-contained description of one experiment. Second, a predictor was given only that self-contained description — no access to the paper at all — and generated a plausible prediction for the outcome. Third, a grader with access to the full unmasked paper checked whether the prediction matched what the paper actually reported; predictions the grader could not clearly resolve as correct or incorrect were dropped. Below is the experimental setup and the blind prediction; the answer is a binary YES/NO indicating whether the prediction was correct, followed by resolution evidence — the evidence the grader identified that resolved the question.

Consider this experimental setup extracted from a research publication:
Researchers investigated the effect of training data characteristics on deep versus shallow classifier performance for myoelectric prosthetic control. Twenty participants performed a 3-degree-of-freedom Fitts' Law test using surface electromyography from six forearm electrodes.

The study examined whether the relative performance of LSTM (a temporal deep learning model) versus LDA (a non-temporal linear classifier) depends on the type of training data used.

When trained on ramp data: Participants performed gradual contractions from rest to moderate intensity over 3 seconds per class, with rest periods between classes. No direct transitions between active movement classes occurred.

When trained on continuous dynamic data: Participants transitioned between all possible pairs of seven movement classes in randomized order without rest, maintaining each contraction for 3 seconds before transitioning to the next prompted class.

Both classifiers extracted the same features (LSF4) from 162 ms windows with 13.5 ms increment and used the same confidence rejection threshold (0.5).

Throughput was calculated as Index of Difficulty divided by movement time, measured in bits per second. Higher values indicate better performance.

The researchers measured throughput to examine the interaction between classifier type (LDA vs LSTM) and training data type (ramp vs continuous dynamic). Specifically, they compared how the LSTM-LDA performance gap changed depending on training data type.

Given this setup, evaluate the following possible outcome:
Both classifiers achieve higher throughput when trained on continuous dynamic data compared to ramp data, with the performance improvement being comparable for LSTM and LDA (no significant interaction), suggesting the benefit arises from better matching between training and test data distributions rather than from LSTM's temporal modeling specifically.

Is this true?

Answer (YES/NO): NO